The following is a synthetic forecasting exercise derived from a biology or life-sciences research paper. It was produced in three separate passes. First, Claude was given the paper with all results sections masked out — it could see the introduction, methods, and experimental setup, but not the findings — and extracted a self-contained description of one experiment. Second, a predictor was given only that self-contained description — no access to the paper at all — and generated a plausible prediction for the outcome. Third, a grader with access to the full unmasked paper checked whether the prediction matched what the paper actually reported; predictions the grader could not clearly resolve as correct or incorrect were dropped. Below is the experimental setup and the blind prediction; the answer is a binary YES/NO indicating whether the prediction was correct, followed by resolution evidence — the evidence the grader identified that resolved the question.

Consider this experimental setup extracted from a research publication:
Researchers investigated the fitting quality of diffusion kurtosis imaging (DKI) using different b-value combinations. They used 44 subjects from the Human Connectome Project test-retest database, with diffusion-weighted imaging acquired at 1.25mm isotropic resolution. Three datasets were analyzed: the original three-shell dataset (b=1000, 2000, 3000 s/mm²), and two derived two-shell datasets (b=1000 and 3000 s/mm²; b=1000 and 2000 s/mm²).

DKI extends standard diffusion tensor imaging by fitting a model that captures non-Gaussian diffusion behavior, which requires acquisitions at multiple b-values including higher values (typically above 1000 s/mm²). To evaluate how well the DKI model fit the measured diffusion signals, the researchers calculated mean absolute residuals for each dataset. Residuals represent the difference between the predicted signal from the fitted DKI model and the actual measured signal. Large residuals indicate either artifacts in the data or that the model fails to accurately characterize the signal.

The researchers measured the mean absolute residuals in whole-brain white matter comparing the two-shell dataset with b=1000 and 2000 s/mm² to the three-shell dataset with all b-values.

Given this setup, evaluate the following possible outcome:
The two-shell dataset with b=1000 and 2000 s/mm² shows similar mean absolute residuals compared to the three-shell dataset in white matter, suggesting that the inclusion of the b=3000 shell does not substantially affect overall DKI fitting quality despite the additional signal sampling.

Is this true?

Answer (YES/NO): NO